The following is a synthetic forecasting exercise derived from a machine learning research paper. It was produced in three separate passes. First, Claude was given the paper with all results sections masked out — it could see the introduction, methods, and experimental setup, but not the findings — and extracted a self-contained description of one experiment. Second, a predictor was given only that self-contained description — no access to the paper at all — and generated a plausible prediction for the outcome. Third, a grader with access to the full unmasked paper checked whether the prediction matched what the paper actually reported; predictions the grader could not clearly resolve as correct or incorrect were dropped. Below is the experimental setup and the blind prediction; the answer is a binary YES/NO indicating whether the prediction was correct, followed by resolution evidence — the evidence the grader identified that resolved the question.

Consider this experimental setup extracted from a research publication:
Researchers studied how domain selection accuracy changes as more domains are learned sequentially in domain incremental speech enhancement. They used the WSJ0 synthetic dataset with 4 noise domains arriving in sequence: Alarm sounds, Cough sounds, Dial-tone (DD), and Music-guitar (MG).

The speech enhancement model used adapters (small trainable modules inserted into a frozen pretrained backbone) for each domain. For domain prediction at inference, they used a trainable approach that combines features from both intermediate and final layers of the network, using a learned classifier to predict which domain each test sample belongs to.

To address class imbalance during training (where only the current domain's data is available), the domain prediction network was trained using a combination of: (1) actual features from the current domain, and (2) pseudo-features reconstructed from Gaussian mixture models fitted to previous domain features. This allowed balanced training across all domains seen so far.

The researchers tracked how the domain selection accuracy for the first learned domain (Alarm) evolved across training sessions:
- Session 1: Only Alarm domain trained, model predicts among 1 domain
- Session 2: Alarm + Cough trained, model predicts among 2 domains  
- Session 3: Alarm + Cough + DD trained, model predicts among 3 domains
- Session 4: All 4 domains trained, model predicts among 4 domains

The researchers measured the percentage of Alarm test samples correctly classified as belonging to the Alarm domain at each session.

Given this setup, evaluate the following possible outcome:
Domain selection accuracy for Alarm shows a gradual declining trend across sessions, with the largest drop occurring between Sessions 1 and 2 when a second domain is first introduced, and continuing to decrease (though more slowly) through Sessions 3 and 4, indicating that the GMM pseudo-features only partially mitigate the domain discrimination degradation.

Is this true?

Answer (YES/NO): NO